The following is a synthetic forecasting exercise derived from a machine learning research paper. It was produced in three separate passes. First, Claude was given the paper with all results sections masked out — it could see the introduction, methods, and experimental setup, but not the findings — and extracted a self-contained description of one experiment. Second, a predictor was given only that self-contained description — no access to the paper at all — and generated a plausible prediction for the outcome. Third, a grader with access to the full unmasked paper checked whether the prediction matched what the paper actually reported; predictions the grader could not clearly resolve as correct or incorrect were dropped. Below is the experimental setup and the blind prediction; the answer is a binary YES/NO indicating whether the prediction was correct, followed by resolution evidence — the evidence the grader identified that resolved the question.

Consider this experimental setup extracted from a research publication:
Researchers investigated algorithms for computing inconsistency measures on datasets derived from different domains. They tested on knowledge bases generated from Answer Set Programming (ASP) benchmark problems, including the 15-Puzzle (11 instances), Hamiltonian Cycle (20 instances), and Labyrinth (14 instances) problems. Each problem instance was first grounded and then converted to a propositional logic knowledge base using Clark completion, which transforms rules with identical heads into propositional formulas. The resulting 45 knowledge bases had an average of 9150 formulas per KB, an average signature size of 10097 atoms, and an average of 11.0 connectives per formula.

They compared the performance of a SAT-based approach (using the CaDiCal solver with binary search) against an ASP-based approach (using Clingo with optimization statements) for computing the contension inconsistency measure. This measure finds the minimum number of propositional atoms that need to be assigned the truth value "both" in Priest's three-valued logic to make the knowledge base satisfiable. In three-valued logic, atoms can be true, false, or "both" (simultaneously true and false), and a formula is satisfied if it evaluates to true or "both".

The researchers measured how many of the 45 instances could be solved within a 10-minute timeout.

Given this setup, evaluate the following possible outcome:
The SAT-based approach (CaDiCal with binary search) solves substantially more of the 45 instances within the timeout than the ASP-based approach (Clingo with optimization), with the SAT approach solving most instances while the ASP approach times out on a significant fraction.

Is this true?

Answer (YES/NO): NO